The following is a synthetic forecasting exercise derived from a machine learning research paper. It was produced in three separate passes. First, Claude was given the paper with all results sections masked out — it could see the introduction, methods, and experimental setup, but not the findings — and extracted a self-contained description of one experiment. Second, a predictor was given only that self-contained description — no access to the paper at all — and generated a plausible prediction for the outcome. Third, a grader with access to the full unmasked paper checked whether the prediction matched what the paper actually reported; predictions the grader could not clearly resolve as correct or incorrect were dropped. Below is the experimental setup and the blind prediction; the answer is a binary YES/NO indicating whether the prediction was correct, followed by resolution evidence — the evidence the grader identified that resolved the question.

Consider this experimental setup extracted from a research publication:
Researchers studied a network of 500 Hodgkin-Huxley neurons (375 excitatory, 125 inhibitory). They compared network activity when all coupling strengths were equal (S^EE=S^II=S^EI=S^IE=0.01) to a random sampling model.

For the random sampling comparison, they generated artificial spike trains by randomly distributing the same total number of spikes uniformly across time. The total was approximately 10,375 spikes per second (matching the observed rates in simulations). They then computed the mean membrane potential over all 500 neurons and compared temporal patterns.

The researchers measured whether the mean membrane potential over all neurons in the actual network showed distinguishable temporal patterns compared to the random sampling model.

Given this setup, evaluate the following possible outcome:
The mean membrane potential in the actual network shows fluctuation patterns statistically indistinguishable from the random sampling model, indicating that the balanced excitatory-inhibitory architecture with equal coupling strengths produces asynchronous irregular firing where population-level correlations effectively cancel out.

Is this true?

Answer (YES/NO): YES